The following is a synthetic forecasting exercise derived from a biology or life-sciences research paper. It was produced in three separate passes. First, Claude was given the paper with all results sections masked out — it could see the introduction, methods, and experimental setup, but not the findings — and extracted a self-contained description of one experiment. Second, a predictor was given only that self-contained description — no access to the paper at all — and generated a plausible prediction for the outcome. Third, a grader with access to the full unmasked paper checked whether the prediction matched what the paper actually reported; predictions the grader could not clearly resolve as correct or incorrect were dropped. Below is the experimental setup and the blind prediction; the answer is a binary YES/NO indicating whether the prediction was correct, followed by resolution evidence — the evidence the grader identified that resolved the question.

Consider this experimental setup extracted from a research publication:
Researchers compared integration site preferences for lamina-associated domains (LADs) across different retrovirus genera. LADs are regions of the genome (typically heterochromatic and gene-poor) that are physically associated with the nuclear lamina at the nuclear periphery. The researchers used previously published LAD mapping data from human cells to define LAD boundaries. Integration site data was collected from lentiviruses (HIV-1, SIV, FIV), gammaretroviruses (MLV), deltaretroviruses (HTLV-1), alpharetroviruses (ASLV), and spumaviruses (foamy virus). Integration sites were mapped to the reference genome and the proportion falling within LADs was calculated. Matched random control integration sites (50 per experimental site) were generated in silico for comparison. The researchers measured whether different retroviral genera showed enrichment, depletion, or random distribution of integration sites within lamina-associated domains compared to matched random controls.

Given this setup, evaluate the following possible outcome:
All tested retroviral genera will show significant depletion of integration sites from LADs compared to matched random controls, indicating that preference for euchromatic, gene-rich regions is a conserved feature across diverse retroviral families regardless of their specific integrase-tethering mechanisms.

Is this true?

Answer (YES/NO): NO